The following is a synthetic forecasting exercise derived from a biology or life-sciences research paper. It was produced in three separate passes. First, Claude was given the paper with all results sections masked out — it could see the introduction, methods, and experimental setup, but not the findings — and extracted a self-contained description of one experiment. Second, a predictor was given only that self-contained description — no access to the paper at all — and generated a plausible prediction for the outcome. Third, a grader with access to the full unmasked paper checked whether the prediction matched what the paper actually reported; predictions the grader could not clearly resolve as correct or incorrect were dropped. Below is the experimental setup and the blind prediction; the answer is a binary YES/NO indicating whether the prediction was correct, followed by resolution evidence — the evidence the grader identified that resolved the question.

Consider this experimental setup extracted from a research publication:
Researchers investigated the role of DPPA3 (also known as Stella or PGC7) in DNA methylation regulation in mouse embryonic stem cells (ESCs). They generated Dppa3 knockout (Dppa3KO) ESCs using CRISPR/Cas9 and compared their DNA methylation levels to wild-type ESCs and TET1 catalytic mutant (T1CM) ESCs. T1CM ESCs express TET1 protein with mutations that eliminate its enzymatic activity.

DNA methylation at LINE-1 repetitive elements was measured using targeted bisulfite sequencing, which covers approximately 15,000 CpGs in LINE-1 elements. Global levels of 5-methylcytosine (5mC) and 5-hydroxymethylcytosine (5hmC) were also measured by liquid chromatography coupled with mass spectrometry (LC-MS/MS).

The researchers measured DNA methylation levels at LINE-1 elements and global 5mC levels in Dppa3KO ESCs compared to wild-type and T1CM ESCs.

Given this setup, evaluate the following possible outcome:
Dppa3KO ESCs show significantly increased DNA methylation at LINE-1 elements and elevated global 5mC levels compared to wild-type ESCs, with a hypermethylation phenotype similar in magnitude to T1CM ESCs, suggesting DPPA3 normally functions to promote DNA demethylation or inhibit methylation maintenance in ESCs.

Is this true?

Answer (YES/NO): YES